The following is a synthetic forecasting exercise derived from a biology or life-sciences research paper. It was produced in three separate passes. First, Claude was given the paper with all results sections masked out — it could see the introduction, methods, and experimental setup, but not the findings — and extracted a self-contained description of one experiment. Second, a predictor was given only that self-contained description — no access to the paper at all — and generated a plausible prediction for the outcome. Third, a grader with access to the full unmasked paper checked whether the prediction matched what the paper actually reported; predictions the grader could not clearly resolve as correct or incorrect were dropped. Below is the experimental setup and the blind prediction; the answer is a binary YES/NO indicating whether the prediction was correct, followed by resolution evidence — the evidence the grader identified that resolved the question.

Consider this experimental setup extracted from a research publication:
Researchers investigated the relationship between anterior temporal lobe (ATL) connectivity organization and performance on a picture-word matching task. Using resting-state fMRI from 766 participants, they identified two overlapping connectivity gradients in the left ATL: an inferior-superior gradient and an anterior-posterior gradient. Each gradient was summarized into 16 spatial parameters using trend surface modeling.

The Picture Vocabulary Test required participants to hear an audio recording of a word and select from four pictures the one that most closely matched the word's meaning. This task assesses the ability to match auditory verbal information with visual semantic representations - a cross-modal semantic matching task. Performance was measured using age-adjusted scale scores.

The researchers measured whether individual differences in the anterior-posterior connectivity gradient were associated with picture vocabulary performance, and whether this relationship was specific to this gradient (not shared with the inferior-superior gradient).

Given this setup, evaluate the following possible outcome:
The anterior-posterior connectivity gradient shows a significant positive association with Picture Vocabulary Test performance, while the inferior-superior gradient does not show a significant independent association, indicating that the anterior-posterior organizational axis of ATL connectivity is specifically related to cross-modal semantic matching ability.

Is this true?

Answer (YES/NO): YES